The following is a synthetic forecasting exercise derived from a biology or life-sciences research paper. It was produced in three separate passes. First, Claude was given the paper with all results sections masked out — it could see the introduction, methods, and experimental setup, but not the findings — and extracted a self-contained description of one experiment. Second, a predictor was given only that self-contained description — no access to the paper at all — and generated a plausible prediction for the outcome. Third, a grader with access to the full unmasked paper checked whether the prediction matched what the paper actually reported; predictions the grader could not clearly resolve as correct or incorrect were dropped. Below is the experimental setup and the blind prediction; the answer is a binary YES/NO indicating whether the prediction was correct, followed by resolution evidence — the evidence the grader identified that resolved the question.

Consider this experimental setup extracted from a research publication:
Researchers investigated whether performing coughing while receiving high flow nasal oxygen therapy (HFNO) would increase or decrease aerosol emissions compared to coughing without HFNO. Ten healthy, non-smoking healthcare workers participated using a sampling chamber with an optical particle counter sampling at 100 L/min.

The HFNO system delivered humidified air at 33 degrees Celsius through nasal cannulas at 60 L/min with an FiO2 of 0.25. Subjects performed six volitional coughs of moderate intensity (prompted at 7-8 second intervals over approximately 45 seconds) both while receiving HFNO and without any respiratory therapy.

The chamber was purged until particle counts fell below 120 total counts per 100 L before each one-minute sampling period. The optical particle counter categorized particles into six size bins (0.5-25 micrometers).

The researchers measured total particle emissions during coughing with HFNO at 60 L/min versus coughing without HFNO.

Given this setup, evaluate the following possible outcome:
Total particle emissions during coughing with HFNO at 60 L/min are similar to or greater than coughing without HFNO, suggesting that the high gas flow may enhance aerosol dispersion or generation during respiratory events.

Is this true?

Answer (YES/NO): NO